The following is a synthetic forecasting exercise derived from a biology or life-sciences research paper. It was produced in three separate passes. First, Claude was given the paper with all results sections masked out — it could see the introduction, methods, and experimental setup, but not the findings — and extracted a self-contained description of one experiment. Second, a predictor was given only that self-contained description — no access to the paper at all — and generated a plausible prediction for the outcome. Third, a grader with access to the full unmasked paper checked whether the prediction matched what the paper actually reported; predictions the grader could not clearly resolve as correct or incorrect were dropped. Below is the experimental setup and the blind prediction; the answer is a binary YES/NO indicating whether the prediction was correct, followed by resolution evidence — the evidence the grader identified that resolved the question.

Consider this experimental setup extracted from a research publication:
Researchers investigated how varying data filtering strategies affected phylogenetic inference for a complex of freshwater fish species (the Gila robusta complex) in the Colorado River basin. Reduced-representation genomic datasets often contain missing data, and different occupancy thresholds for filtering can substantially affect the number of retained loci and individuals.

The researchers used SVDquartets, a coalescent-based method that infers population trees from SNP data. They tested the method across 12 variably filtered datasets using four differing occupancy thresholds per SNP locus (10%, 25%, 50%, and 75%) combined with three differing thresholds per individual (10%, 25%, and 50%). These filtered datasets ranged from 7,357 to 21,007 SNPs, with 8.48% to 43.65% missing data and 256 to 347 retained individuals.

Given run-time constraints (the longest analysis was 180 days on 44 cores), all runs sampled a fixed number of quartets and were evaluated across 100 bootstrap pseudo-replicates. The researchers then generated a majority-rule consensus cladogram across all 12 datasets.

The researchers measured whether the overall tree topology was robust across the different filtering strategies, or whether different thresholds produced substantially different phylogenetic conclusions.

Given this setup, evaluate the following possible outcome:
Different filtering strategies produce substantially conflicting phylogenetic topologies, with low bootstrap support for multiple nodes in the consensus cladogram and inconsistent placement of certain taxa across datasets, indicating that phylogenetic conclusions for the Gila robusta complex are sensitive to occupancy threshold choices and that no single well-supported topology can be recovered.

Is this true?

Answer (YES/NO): NO